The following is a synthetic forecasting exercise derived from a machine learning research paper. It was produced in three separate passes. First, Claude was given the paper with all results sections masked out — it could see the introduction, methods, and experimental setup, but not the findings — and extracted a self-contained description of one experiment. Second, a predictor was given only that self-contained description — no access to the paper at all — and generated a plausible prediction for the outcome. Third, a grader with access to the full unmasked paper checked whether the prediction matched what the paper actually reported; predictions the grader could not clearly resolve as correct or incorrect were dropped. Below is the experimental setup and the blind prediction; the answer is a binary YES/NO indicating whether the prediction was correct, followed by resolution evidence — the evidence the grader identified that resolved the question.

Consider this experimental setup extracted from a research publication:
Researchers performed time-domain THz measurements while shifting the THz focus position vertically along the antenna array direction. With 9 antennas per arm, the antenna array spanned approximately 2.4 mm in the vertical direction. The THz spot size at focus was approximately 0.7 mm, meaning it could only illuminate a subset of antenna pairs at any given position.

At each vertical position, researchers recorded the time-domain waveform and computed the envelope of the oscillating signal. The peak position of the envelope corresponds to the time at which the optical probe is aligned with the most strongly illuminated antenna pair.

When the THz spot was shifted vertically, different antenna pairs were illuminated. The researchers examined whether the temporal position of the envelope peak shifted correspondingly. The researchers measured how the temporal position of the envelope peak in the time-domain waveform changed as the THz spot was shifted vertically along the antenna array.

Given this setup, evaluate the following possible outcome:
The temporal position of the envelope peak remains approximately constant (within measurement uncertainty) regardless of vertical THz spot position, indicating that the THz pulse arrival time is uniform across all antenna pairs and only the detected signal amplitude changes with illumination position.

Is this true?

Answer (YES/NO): NO